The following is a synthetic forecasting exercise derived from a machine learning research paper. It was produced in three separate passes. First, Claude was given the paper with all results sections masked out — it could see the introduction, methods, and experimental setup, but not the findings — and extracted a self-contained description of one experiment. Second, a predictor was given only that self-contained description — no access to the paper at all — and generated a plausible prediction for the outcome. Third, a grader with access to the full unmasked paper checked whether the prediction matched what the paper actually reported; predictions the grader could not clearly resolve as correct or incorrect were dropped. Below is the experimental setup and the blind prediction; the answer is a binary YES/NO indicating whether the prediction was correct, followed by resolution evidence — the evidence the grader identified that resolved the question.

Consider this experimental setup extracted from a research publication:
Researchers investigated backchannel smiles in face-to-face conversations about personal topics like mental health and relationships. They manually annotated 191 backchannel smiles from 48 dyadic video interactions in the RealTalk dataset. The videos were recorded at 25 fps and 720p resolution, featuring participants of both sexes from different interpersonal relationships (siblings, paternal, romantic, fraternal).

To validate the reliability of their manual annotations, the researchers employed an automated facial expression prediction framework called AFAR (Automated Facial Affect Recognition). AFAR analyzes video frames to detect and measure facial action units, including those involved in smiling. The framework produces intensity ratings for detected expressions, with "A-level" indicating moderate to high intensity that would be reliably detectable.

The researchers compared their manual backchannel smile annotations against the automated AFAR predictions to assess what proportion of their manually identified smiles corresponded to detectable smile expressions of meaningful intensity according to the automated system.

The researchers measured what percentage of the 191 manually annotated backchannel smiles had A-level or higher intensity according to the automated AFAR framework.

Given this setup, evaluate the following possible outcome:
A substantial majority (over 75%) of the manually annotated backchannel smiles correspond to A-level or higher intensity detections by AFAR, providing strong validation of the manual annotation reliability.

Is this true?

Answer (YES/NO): YES